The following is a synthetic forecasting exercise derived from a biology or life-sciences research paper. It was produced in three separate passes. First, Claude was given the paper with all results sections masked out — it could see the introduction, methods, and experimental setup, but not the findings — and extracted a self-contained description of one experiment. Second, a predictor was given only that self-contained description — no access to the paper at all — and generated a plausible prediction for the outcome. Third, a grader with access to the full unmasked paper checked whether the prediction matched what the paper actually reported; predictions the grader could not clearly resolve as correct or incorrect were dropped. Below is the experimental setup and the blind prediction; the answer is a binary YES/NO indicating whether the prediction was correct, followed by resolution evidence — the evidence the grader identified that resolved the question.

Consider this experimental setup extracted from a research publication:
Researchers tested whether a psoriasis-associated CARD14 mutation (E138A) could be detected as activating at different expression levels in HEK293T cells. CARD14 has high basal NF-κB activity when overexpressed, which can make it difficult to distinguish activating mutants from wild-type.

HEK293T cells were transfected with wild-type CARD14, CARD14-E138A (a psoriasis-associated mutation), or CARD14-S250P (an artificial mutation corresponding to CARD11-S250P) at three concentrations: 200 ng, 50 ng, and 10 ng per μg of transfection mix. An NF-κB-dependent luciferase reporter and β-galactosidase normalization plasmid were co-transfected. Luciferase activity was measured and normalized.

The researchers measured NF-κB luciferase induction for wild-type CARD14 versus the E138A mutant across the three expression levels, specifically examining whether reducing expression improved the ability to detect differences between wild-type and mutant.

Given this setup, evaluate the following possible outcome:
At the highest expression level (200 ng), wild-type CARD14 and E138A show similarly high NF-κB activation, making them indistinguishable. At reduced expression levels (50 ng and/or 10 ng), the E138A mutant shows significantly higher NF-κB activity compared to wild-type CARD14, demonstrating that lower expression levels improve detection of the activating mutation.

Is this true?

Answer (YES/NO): YES